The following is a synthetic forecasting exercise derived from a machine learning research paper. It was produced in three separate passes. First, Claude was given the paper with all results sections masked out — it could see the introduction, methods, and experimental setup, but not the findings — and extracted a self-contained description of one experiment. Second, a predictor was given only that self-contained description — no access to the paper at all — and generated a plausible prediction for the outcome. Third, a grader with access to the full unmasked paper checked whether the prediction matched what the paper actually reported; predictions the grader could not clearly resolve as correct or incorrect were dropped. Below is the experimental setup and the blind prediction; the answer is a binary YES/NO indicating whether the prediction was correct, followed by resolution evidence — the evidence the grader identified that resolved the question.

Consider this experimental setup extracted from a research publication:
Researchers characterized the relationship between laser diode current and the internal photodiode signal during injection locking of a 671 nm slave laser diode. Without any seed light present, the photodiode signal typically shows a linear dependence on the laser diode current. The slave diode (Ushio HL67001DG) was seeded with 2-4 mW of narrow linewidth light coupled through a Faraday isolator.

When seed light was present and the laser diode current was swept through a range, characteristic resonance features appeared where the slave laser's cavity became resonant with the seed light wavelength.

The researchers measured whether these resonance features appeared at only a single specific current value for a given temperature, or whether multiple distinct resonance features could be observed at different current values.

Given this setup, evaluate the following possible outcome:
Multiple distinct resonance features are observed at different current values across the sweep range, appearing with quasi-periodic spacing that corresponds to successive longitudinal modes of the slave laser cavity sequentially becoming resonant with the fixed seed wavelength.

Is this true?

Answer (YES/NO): YES